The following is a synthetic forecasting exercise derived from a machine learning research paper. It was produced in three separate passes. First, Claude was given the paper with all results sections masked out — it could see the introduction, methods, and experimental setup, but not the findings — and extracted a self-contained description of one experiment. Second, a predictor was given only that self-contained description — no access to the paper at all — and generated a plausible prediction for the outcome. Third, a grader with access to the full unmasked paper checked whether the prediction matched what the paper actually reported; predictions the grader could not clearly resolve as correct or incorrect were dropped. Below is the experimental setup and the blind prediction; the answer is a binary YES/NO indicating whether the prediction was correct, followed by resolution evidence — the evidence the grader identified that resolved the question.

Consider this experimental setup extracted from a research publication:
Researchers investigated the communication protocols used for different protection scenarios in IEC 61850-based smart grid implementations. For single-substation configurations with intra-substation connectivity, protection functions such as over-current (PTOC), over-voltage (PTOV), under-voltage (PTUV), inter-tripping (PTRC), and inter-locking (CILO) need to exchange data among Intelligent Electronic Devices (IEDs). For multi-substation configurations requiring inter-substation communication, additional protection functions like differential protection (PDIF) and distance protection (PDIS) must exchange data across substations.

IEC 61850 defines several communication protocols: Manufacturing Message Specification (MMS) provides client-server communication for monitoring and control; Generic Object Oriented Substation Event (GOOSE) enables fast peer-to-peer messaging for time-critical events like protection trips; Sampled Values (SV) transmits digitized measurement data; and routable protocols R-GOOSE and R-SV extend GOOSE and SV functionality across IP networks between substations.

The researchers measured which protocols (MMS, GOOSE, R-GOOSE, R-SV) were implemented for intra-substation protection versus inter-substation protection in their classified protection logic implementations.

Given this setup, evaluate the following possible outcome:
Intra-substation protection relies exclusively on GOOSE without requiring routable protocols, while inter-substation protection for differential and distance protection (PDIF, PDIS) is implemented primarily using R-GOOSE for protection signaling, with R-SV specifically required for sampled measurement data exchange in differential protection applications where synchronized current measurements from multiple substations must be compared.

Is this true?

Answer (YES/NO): NO